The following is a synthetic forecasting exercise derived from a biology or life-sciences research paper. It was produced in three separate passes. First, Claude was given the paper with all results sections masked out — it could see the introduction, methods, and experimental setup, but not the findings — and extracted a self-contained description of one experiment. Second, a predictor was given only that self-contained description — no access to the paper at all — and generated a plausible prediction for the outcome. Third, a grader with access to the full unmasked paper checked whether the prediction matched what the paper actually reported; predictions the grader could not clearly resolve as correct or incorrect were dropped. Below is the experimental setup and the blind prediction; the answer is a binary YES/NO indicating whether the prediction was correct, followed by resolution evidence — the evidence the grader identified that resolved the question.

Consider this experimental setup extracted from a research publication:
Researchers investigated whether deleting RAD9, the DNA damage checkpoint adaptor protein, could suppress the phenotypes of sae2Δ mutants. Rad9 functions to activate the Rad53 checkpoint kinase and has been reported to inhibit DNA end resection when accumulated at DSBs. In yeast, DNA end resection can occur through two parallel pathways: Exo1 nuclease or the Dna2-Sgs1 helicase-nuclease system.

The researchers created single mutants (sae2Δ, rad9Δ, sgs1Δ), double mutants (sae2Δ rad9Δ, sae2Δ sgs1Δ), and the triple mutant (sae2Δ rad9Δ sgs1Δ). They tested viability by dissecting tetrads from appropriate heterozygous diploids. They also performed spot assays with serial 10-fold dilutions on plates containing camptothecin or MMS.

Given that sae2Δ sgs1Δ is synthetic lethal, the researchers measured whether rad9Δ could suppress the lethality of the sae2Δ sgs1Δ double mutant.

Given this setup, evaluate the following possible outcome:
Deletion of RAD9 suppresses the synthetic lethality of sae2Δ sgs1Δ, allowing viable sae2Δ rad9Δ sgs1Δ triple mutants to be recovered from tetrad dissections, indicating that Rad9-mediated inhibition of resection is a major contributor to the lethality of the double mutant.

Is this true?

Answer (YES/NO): YES